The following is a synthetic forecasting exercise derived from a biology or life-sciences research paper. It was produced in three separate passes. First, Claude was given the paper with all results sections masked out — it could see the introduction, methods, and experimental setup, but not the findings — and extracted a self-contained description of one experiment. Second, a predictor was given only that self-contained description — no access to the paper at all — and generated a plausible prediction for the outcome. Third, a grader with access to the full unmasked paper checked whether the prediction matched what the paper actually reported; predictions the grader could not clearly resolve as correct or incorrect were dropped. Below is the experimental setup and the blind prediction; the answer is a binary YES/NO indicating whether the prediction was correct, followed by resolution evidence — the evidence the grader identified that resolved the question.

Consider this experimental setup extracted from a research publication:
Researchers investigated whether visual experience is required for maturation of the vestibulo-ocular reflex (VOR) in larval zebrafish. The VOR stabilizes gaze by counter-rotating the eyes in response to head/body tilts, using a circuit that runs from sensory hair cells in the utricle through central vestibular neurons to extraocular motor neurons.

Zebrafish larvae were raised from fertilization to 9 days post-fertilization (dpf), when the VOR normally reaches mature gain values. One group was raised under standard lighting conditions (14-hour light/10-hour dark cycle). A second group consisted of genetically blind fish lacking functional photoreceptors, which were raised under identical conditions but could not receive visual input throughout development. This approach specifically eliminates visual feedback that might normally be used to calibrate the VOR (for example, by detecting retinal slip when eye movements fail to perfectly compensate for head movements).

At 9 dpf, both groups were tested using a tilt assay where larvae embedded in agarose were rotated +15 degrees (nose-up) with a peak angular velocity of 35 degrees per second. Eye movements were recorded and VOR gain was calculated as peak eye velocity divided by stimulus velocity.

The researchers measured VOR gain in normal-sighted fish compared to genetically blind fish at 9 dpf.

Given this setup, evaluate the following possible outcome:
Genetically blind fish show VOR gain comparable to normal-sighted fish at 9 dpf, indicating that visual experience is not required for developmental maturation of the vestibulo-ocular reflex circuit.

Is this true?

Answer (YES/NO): YES